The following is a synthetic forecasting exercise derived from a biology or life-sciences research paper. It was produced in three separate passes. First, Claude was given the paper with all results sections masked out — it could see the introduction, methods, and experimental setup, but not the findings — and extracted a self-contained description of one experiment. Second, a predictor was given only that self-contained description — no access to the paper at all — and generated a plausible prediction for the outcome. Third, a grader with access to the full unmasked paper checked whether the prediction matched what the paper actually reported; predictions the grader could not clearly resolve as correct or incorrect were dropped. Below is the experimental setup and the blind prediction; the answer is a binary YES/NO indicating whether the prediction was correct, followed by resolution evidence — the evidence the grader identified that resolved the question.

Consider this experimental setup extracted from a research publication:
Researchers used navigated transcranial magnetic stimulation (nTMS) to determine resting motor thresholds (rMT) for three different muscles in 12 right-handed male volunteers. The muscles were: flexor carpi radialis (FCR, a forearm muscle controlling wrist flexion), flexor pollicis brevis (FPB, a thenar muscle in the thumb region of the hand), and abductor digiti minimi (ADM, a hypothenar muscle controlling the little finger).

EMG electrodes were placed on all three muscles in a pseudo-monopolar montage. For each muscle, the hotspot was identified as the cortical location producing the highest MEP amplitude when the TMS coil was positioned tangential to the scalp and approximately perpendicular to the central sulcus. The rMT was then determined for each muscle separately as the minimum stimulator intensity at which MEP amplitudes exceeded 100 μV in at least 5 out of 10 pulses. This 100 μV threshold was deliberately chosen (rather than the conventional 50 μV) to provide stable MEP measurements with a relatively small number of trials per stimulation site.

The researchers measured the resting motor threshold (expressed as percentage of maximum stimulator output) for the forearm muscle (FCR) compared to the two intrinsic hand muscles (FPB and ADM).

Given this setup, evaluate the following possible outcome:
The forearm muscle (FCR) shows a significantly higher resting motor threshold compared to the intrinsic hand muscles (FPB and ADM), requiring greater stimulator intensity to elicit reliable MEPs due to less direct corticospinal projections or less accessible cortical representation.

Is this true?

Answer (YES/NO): NO